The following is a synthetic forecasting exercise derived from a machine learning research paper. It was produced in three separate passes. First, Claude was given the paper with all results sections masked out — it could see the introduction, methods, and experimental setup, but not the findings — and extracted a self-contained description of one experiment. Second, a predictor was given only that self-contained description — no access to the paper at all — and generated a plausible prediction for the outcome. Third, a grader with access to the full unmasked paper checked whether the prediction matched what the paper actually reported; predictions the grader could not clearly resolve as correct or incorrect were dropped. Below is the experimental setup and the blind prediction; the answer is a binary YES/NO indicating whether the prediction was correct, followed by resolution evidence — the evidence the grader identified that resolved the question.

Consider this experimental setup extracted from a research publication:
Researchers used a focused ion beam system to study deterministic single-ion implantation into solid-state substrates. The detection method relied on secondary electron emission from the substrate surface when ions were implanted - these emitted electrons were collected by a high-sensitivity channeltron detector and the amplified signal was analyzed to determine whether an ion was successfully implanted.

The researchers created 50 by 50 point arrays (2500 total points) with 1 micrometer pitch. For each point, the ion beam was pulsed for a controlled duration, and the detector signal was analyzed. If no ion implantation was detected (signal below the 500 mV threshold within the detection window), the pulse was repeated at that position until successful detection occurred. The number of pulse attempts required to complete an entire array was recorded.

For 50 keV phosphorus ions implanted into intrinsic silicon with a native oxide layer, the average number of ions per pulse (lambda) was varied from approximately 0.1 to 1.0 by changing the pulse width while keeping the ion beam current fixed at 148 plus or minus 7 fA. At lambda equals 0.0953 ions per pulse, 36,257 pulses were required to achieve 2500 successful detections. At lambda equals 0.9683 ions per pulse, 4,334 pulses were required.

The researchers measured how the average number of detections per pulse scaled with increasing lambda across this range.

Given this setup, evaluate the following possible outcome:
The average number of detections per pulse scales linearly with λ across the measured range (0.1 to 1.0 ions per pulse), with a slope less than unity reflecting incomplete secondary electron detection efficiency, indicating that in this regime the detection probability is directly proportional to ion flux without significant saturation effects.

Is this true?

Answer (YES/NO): YES